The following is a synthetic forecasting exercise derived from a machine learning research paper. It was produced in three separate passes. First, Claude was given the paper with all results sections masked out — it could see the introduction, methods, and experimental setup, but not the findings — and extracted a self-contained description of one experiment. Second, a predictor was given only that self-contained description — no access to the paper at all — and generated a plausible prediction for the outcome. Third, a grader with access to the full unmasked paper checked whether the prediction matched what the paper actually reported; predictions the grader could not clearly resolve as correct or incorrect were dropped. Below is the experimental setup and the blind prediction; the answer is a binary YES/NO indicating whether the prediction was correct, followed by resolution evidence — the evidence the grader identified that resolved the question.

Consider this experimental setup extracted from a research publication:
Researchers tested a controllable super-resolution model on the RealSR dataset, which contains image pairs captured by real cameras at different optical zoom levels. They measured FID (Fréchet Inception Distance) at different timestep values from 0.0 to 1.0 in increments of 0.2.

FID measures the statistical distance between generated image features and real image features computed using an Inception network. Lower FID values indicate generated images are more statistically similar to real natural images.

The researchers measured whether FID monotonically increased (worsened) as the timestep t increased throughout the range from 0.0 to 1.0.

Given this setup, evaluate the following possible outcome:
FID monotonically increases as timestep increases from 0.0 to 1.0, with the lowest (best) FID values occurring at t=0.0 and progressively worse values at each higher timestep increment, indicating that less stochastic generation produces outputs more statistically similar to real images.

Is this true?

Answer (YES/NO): YES